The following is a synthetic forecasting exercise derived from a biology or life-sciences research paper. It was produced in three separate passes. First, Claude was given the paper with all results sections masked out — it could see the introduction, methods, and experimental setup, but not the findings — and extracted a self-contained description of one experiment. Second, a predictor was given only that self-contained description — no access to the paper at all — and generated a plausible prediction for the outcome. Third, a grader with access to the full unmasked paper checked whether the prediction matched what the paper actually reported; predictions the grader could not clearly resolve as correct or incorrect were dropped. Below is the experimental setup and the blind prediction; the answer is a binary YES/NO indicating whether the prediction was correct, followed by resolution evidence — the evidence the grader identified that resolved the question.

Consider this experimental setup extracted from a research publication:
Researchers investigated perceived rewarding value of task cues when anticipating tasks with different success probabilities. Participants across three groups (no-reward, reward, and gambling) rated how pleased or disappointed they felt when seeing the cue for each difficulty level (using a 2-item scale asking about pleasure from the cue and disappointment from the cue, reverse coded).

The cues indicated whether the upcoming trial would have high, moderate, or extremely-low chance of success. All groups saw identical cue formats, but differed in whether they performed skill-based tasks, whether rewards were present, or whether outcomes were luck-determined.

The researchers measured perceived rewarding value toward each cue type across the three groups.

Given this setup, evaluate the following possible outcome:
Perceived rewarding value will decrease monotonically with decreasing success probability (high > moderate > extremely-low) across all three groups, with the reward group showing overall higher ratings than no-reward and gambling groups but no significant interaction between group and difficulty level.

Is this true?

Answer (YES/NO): NO